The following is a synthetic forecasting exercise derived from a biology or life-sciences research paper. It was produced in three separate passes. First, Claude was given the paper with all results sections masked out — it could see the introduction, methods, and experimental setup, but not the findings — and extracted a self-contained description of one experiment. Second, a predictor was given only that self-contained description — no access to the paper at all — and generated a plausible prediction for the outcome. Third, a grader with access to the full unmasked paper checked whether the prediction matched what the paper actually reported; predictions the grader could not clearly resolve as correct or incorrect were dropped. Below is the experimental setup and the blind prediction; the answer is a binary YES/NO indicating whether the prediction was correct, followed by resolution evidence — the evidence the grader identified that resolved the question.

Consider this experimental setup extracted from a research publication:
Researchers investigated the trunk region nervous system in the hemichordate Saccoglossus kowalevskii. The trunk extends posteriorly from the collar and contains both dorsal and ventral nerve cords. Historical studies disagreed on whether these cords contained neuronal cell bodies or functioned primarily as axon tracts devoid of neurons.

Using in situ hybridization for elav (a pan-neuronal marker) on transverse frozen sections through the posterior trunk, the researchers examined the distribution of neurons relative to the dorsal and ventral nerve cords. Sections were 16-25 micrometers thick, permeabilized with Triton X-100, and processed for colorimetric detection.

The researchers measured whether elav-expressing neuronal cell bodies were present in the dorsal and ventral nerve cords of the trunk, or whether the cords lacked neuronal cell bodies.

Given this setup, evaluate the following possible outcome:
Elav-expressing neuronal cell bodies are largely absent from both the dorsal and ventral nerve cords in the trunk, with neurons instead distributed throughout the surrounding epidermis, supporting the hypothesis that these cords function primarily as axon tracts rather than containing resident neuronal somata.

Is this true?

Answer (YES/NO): NO